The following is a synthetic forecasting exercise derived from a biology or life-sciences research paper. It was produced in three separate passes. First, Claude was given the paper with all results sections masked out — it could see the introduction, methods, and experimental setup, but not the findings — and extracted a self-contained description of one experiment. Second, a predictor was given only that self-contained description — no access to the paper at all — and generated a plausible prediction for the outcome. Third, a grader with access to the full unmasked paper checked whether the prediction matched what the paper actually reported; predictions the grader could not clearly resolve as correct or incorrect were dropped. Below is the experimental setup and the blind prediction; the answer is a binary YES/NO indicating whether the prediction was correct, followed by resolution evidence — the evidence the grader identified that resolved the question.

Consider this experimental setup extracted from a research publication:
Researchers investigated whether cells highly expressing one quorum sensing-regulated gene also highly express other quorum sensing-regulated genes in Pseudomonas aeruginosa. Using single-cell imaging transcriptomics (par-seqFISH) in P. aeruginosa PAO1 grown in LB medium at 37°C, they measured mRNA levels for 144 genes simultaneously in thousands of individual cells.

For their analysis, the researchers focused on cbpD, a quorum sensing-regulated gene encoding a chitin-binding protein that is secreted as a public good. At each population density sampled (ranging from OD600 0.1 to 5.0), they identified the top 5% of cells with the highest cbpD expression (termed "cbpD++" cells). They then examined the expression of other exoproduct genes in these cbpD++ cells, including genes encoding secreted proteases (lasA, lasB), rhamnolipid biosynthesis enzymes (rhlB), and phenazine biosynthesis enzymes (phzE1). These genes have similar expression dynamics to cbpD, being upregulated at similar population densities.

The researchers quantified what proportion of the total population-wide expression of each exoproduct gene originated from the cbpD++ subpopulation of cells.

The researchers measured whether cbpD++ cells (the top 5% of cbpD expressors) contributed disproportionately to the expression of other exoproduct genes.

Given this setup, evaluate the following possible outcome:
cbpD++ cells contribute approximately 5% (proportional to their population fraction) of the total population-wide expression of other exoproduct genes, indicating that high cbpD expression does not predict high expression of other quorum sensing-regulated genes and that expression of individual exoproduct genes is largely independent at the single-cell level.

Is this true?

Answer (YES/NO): NO